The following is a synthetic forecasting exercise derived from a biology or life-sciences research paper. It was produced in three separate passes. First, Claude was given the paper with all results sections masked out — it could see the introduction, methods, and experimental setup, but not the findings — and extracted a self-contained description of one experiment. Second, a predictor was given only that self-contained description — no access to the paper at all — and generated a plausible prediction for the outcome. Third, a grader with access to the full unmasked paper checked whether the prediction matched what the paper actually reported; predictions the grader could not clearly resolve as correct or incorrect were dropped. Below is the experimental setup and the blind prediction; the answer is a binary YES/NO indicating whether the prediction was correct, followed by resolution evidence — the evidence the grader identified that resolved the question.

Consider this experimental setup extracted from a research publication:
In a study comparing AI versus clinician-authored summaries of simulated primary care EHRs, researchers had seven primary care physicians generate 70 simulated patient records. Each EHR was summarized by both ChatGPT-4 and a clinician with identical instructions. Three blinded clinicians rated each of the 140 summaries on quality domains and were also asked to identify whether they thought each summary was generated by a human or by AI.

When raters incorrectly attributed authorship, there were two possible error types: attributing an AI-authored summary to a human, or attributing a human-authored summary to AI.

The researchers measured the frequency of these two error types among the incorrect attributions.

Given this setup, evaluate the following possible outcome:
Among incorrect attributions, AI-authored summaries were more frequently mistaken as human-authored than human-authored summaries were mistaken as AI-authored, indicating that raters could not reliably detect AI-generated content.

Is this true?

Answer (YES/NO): NO